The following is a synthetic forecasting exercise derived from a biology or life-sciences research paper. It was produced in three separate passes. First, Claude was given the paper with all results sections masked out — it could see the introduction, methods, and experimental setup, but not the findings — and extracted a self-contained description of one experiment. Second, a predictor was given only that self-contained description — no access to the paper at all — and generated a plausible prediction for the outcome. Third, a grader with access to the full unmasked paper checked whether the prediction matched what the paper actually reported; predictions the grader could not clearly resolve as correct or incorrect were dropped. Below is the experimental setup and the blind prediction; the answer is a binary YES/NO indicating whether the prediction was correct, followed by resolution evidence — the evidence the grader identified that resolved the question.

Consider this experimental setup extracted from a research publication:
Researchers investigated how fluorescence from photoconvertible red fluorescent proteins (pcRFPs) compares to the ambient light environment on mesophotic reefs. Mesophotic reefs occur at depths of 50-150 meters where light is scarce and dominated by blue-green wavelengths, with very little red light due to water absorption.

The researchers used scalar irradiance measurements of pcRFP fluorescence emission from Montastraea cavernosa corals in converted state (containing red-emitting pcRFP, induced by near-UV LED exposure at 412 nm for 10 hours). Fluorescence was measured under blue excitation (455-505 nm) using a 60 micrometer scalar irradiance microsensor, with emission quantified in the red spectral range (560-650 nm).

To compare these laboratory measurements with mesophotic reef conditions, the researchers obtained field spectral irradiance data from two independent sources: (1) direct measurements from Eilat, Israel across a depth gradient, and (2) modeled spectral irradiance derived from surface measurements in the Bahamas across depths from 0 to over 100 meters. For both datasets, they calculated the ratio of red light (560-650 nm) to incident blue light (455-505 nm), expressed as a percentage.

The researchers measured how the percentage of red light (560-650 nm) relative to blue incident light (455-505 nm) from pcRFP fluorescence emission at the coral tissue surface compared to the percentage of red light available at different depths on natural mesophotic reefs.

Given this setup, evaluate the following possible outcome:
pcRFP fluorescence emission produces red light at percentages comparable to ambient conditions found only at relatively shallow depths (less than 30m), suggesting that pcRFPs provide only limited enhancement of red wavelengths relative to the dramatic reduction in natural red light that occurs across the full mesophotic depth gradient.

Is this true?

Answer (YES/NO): NO